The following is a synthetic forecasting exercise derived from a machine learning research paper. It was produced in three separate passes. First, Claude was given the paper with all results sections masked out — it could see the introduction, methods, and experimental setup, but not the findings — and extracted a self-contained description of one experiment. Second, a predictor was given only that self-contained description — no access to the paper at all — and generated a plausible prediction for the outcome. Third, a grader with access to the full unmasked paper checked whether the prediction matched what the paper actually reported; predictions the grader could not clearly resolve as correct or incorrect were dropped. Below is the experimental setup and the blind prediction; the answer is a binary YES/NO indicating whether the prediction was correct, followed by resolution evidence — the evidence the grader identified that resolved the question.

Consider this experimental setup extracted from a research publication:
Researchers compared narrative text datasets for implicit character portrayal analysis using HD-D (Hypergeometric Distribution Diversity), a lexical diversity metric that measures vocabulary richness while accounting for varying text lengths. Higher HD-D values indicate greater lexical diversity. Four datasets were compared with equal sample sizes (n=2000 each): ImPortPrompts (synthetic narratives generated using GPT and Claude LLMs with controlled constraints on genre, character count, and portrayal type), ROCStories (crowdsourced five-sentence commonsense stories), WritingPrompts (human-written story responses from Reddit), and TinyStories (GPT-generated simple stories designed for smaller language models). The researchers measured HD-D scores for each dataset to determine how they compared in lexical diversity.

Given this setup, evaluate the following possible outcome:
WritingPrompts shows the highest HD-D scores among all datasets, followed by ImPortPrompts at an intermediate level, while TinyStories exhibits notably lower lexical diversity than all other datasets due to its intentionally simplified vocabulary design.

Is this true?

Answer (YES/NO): NO